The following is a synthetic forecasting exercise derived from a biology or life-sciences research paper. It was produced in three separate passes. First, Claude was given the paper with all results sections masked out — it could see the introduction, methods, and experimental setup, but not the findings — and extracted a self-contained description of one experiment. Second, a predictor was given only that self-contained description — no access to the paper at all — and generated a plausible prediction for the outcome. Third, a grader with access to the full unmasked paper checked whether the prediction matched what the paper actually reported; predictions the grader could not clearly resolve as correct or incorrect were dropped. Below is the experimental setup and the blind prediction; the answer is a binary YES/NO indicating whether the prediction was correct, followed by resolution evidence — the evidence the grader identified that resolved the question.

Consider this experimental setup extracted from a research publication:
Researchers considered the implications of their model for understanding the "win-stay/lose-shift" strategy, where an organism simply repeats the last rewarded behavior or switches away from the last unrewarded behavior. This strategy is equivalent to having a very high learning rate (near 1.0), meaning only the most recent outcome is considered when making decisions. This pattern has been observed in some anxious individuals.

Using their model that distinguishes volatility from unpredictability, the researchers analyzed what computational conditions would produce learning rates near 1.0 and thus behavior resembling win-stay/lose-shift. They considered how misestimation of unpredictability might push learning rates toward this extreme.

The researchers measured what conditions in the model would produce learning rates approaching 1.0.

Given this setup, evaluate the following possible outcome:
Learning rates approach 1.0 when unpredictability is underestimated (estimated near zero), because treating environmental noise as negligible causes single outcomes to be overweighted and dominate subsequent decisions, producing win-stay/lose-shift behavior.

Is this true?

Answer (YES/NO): NO